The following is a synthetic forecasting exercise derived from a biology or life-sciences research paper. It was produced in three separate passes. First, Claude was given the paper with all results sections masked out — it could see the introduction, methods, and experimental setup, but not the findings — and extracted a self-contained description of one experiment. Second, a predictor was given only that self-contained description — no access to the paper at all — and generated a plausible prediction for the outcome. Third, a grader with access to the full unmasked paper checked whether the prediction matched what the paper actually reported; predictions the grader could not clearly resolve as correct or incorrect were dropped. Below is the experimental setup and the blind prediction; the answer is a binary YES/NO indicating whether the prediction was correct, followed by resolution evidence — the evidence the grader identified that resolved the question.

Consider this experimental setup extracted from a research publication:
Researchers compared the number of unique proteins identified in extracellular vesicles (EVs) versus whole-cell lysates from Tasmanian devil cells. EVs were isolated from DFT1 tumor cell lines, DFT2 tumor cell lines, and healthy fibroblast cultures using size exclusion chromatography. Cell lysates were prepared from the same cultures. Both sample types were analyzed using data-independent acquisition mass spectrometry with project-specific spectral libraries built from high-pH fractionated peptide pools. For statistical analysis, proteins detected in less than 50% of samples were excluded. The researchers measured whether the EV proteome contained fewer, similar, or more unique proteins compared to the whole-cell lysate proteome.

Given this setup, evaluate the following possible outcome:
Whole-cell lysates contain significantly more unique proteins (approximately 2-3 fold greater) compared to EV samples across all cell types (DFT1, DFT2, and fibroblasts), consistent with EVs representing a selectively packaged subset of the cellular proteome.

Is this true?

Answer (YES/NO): YES